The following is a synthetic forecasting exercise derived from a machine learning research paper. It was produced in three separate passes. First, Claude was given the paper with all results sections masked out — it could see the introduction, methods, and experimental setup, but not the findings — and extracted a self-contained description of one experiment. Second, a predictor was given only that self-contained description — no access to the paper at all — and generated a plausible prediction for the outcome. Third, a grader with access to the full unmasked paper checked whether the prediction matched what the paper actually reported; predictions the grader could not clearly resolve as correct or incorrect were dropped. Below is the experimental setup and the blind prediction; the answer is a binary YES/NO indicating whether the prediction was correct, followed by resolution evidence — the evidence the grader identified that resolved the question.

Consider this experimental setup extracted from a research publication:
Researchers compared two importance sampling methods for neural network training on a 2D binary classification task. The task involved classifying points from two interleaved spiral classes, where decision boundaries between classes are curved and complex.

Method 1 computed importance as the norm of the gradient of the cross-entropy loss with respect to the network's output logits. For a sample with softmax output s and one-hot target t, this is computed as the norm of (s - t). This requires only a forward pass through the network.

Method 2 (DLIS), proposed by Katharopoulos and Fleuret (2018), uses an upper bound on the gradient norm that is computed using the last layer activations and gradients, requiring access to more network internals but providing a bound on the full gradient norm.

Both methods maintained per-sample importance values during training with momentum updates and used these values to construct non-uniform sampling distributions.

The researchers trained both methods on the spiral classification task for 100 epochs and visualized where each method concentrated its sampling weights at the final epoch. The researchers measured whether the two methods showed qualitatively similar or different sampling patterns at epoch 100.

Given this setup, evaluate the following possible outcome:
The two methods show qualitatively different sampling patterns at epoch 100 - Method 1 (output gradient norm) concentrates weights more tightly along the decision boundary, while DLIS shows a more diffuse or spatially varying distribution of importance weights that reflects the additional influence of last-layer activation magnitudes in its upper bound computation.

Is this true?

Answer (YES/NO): NO